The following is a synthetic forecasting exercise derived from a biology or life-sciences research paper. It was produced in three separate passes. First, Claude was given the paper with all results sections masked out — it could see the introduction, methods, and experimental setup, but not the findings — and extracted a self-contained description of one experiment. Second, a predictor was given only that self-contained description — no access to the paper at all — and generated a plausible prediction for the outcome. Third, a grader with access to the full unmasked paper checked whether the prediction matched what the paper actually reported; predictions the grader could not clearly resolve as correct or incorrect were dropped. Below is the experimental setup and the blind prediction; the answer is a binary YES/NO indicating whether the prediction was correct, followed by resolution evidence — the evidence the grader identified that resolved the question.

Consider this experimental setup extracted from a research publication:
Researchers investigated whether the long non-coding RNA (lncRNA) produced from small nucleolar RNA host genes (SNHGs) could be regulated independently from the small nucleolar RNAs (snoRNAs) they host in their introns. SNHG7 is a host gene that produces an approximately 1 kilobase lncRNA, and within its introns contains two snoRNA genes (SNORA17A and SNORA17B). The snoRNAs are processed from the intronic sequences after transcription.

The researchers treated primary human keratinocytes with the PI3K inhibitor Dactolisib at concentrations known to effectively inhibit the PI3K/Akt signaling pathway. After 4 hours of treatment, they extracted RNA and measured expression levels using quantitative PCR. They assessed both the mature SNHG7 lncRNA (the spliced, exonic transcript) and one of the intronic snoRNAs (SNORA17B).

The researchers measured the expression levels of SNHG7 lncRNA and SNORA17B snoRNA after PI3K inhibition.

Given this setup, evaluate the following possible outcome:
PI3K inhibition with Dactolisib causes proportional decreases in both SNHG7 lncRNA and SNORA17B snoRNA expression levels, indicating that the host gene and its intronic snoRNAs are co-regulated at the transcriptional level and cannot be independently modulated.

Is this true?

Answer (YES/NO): NO